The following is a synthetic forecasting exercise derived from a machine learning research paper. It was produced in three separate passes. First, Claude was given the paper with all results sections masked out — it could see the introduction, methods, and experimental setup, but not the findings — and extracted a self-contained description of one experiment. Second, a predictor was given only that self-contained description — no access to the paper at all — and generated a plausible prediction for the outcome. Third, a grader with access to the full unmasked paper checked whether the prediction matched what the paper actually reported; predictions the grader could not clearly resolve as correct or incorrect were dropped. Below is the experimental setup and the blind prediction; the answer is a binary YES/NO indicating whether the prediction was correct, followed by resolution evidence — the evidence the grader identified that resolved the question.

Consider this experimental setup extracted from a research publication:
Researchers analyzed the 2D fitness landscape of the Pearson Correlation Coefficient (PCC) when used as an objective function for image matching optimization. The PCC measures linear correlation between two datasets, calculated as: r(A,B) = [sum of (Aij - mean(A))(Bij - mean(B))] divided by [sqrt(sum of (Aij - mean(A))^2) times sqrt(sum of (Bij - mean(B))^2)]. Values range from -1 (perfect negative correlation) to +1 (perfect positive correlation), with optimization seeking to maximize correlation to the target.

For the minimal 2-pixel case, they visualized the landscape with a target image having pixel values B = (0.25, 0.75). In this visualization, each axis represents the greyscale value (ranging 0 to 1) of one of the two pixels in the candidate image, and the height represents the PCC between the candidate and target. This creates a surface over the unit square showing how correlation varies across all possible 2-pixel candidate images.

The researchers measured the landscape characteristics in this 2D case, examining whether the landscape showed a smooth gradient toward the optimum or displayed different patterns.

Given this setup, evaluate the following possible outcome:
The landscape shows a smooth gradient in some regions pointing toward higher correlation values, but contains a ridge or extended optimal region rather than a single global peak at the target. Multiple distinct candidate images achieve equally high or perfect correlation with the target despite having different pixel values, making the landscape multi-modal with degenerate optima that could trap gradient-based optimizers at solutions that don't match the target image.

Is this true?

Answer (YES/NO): NO